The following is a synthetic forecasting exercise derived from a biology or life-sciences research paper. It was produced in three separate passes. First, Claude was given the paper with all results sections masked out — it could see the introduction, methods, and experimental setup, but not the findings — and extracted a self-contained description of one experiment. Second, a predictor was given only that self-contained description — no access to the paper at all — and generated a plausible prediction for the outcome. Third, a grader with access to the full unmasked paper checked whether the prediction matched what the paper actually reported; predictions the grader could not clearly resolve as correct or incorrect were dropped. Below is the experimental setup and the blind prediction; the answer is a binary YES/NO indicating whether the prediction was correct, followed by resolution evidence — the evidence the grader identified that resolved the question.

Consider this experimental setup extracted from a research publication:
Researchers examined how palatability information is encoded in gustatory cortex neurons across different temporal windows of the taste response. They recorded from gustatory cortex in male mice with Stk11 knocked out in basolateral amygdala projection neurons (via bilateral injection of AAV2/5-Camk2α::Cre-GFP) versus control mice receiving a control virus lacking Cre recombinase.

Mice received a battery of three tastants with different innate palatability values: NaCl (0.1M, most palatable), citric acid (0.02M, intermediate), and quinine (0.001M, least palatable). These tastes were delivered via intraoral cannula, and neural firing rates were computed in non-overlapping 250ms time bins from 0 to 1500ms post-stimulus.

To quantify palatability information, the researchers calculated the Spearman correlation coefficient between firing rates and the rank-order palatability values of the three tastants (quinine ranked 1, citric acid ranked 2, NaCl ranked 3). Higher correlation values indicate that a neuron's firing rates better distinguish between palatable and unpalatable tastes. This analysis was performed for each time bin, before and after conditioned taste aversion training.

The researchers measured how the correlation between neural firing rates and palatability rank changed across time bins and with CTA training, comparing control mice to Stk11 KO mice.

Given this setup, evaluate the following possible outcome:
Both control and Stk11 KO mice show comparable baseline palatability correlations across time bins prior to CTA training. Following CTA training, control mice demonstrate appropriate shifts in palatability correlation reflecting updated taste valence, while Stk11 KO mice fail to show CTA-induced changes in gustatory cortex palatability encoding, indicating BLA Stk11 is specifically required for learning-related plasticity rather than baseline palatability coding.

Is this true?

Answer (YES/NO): NO